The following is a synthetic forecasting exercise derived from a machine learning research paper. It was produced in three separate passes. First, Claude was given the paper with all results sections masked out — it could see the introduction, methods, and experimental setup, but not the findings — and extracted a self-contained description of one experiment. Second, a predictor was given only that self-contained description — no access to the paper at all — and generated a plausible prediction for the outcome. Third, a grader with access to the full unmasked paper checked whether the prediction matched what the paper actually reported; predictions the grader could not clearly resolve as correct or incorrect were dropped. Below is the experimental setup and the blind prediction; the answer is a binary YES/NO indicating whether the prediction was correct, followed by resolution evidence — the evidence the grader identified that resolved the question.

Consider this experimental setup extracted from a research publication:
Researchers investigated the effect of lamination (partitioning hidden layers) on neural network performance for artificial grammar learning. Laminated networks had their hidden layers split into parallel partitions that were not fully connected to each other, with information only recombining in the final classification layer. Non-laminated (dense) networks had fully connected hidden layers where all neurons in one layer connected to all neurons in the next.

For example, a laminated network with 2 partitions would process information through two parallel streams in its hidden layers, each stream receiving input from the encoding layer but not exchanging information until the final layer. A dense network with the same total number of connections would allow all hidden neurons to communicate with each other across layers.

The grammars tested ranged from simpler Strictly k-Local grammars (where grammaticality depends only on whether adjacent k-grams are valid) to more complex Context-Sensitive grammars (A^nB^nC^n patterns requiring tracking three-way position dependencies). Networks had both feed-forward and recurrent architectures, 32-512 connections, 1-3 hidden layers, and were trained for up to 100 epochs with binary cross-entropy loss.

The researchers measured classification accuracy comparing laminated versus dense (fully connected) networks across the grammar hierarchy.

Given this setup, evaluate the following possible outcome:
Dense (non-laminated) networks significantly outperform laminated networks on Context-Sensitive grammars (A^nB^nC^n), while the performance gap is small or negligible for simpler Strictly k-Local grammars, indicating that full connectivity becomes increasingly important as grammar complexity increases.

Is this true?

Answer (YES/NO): YES